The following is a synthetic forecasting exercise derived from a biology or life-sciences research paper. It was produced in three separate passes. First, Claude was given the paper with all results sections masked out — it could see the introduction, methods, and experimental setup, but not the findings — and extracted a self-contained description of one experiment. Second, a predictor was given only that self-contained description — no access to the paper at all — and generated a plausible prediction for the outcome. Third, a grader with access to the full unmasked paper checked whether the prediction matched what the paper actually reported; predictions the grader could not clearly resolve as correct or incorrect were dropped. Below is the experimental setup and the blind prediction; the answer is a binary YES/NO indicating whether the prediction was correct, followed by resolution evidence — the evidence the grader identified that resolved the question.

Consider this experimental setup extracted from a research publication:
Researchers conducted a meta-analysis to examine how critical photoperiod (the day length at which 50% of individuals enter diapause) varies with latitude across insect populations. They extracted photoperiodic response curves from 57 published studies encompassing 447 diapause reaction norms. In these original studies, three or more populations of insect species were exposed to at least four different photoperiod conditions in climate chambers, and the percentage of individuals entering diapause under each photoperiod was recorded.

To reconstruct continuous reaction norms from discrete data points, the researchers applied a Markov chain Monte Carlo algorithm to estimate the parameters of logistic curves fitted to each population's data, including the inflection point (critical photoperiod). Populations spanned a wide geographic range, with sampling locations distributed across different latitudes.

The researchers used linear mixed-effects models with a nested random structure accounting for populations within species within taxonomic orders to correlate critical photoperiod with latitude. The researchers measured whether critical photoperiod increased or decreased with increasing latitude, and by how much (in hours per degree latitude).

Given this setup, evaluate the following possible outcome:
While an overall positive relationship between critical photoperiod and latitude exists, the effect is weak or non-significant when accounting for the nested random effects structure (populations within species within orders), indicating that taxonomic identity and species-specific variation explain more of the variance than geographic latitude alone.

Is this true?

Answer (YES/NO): NO